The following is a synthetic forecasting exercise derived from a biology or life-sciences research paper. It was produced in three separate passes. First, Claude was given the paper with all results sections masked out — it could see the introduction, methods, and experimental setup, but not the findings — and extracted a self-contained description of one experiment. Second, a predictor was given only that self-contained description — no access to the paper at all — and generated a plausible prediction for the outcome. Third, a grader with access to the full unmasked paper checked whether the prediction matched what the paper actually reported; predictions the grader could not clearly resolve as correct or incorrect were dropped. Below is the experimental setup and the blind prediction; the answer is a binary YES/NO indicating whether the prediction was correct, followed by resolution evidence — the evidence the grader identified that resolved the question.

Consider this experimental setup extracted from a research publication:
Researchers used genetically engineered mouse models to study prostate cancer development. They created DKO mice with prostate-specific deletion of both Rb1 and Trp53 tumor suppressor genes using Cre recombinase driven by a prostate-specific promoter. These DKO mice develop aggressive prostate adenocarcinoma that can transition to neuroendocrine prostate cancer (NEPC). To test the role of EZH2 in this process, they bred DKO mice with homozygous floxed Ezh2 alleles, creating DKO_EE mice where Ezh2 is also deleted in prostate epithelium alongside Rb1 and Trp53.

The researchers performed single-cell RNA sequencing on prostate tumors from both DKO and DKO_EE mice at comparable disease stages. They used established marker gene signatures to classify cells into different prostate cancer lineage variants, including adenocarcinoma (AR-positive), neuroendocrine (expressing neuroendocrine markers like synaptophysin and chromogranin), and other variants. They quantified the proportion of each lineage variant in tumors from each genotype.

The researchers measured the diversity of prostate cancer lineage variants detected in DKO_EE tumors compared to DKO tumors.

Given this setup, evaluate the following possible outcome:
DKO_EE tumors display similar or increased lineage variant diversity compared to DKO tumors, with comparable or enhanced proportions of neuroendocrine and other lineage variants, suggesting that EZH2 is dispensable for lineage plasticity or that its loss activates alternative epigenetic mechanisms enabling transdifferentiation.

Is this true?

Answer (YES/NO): YES